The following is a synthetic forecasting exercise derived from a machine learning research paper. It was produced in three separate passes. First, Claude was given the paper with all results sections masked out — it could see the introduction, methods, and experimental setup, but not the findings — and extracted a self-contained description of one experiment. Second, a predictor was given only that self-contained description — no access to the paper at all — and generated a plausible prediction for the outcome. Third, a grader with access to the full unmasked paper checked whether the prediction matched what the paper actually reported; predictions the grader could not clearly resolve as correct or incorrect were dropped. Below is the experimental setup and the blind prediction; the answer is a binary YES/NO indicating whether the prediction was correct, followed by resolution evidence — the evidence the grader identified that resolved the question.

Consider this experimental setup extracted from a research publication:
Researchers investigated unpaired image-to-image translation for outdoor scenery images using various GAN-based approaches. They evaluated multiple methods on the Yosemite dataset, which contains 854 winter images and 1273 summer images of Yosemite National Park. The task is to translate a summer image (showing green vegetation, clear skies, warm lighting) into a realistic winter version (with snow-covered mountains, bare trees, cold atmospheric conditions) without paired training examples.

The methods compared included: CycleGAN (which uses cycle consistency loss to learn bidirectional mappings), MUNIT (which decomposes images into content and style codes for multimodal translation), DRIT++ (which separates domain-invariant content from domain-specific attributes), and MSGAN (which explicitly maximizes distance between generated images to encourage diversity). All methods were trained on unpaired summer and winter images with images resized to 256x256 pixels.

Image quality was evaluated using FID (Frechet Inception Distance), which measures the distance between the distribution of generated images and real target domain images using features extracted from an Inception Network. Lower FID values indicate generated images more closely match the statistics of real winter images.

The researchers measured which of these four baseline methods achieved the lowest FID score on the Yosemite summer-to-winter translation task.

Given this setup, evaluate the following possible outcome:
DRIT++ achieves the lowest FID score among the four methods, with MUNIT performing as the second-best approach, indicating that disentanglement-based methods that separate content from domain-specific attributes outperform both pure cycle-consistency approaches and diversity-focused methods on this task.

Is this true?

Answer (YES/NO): NO